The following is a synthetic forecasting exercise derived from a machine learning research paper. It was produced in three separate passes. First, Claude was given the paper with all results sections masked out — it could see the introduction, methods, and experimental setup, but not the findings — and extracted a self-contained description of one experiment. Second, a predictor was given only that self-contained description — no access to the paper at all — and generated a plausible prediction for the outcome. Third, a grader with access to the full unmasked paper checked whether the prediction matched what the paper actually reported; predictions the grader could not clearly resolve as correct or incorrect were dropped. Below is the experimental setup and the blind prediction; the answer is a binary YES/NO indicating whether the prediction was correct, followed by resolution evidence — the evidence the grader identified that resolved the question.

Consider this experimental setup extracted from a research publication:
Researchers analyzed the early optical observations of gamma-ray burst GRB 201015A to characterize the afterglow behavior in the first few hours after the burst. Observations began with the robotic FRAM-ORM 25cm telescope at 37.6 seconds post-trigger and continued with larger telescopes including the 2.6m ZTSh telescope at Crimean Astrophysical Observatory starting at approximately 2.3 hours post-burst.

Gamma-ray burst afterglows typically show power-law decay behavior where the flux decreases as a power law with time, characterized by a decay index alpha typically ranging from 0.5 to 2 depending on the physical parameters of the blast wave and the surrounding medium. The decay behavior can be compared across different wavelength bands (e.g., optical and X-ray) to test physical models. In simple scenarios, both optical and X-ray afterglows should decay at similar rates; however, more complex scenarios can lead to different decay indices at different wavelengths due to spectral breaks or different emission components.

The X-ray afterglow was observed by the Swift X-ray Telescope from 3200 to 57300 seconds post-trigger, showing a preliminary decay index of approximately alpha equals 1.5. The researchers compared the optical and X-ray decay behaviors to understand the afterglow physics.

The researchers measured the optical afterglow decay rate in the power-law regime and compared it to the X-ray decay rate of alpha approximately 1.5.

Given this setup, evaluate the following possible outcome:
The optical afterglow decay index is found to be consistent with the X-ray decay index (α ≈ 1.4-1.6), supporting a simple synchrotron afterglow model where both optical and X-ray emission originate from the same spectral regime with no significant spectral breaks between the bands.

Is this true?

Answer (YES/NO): NO